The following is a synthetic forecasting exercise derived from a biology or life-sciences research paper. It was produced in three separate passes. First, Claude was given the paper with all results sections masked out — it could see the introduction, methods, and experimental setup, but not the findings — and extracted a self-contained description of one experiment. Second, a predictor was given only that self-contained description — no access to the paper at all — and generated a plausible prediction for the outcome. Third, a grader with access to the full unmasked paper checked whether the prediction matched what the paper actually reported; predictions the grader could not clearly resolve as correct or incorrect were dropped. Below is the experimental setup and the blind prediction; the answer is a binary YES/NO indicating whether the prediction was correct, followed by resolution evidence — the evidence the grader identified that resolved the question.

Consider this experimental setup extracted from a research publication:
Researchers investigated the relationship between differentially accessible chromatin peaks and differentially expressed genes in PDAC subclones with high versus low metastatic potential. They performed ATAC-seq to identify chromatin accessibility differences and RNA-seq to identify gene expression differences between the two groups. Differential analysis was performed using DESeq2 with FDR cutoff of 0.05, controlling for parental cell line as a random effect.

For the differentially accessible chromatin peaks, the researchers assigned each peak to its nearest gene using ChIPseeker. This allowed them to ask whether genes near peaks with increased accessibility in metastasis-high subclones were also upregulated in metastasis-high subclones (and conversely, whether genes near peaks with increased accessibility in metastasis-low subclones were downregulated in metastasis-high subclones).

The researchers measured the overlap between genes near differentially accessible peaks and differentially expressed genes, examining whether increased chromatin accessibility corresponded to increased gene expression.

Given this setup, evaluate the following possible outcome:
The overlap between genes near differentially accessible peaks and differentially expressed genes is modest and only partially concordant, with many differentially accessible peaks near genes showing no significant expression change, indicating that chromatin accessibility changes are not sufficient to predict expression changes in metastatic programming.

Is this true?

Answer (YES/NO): NO